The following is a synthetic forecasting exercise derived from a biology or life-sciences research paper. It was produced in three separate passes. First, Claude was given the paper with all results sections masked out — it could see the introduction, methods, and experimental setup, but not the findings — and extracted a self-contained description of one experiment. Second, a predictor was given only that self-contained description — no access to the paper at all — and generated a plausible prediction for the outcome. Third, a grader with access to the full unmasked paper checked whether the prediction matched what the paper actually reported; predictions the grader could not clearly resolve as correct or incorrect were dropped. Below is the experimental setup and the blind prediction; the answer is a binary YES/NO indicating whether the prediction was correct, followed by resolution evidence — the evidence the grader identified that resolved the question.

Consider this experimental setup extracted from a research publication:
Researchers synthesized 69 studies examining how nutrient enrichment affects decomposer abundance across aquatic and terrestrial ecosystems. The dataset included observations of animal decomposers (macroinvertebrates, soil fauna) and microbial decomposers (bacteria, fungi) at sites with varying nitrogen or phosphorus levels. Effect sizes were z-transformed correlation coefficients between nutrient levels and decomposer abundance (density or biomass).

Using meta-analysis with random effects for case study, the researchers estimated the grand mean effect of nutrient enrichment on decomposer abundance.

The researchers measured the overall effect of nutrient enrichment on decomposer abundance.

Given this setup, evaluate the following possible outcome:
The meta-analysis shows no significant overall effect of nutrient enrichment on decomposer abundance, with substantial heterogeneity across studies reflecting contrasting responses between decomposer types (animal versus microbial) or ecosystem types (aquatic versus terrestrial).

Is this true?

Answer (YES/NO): YES